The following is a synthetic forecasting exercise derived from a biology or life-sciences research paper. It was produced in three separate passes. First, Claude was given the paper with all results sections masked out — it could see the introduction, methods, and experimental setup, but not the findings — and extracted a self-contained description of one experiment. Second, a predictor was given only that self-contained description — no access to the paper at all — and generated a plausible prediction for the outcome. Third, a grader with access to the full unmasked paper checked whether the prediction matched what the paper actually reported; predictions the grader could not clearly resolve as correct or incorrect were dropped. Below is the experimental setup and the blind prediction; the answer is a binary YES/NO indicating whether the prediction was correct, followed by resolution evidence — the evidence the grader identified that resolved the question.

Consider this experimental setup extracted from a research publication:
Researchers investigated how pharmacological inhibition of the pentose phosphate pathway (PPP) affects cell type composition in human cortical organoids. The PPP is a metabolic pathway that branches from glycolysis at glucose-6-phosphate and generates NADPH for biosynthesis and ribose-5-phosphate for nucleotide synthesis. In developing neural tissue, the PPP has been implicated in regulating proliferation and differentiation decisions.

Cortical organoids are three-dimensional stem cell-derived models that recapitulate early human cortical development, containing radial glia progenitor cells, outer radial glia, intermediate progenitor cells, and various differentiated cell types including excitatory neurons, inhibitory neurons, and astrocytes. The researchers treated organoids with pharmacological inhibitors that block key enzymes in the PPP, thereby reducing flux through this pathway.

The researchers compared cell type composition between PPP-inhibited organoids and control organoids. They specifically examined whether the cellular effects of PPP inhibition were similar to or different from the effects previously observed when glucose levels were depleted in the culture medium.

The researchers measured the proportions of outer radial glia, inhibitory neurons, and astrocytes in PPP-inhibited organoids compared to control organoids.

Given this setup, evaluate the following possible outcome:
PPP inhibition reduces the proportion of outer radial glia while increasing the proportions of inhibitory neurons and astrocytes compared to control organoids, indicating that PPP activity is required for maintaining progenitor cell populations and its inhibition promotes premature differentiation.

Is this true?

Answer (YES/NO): NO